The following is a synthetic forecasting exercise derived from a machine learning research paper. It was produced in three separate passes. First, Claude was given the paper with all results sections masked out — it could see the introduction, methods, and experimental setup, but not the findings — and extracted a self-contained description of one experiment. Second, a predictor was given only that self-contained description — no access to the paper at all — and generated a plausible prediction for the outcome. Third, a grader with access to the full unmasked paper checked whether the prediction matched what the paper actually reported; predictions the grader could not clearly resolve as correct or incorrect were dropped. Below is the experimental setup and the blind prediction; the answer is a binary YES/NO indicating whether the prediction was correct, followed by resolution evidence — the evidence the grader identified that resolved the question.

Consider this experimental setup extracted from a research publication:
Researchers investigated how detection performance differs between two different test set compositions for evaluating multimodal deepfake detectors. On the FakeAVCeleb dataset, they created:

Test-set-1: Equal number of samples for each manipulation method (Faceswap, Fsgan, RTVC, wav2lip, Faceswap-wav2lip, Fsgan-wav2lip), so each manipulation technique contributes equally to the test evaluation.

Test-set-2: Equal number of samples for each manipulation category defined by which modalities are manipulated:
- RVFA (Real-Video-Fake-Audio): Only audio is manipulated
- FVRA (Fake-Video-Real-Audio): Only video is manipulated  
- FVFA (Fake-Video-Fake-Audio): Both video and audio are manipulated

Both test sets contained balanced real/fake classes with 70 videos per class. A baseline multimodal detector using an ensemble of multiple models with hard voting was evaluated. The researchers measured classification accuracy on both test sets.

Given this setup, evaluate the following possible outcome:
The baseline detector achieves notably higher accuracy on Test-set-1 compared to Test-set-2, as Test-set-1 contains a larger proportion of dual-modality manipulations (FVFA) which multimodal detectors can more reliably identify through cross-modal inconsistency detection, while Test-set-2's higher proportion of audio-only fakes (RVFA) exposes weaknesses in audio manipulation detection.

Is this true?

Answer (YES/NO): NO